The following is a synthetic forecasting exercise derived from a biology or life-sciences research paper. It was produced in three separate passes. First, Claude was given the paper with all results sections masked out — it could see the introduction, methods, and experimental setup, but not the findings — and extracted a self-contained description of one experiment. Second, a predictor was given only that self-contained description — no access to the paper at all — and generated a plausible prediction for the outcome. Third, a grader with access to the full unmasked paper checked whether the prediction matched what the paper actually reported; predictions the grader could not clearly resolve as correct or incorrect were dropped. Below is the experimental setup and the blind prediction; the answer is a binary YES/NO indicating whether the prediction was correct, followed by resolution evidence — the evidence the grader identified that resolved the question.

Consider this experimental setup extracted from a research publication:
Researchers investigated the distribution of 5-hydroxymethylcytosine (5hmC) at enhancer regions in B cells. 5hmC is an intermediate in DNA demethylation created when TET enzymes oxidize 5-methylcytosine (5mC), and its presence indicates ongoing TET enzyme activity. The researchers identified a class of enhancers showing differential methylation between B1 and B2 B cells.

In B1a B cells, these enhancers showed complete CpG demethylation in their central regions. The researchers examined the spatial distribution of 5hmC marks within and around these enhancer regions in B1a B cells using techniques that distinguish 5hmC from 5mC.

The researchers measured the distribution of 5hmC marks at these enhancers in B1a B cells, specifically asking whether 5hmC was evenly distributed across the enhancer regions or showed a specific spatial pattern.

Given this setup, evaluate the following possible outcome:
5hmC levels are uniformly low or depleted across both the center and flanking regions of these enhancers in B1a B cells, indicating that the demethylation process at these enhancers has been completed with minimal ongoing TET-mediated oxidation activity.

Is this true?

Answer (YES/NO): NO